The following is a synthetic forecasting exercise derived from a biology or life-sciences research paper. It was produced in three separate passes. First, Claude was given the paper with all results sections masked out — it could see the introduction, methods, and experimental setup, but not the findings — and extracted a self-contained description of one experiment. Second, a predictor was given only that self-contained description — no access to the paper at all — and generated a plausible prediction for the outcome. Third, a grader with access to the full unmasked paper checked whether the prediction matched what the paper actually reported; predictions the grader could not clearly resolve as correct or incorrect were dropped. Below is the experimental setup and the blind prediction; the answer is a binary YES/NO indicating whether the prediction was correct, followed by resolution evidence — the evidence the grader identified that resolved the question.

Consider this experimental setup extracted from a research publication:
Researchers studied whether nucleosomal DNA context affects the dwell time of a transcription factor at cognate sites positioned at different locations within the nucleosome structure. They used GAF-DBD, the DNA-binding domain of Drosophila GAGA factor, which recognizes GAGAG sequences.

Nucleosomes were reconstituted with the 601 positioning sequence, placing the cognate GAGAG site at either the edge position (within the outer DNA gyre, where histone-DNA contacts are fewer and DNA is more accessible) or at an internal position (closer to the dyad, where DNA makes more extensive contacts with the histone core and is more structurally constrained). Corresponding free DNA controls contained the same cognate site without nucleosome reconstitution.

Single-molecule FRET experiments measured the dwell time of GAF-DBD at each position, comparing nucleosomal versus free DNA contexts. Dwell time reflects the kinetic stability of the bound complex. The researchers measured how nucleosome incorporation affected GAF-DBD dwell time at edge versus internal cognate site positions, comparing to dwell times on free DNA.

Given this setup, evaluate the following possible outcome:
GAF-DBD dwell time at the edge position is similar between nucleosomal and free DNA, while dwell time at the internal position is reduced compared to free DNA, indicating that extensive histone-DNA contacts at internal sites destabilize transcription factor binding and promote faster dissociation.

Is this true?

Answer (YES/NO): NO